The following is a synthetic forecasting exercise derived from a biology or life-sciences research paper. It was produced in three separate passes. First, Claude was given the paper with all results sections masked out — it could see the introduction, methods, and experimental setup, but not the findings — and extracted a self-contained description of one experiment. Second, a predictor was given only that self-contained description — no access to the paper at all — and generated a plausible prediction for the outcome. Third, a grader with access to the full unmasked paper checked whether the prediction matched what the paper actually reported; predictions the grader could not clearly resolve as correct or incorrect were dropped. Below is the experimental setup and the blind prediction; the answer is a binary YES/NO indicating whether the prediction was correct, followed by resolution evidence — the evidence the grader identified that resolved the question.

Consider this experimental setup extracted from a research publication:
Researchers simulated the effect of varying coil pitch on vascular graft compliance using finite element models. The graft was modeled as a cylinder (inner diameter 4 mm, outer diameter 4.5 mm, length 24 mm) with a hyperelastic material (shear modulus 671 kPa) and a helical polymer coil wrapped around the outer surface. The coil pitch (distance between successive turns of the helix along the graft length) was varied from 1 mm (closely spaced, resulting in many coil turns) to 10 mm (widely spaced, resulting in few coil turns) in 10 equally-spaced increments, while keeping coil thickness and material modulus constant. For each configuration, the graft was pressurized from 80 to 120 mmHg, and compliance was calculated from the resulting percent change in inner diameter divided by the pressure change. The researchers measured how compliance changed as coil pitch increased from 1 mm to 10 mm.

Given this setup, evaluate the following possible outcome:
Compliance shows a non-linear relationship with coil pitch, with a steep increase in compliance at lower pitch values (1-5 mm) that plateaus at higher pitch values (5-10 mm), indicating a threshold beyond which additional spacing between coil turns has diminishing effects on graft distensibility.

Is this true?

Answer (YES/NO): NO